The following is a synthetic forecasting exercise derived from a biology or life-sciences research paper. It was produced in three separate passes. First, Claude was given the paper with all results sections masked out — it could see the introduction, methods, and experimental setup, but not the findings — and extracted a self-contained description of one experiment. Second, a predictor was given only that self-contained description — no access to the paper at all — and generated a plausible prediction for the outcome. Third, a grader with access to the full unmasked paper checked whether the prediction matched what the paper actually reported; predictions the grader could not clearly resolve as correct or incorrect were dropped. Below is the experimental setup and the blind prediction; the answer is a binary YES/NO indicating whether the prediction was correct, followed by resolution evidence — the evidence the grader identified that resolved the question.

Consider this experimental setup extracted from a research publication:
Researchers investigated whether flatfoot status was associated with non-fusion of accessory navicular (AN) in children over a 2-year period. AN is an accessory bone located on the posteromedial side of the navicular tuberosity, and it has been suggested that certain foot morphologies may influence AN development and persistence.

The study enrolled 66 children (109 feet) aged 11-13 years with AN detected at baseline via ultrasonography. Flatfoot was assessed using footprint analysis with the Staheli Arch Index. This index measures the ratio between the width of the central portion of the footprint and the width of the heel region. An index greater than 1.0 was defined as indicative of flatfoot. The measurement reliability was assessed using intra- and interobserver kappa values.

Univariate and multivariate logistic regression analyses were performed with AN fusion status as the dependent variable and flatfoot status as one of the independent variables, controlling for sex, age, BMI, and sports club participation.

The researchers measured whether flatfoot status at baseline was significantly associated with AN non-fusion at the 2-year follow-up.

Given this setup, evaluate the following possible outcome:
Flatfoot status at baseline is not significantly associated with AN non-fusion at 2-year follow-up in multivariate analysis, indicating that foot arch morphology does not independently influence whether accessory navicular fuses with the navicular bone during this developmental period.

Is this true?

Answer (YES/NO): YES